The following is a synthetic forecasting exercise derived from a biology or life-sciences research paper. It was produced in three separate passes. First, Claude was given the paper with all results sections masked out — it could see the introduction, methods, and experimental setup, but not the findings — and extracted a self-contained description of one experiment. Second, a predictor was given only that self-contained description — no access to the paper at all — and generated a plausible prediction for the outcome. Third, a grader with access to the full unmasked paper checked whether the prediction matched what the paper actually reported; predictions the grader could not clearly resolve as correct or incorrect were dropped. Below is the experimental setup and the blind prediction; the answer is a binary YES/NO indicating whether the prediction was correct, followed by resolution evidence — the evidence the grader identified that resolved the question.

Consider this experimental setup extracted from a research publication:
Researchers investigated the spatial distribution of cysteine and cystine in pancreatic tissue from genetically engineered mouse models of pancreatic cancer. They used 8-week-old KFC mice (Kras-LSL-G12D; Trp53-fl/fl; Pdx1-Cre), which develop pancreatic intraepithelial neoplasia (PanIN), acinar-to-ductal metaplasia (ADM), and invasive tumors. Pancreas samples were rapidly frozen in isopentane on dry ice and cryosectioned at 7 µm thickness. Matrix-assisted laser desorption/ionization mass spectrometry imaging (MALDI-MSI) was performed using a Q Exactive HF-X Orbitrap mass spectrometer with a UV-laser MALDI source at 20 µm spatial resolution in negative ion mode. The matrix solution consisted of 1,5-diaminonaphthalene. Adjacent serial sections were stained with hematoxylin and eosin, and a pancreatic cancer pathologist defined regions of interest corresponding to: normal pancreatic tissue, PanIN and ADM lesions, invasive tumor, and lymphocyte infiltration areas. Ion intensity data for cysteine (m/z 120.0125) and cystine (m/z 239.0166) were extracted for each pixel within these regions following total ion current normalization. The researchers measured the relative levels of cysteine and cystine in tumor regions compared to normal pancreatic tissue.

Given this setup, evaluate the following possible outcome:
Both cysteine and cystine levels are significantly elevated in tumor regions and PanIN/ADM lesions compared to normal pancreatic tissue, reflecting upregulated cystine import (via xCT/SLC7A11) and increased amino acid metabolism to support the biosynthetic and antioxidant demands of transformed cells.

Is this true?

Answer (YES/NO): NO